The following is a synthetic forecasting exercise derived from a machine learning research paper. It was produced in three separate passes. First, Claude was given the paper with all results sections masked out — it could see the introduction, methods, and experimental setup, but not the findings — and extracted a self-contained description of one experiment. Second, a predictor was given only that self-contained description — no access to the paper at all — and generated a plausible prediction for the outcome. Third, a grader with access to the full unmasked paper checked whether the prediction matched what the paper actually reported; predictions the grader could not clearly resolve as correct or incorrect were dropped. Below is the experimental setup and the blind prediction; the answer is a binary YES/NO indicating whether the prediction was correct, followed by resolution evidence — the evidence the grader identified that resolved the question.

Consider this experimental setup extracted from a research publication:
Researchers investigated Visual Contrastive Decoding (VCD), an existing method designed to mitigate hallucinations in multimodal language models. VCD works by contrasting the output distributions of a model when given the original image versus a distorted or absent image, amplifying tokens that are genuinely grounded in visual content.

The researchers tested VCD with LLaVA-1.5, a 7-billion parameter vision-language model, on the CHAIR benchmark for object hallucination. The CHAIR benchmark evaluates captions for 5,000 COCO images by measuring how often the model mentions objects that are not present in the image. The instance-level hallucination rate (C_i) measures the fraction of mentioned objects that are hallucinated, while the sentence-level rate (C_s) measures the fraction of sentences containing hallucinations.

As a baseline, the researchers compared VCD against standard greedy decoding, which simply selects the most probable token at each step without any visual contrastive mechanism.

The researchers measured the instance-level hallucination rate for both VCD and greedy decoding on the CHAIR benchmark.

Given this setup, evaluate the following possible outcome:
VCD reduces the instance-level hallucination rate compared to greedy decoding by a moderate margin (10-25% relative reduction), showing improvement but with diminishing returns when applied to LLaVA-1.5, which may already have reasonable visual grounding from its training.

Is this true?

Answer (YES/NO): NO